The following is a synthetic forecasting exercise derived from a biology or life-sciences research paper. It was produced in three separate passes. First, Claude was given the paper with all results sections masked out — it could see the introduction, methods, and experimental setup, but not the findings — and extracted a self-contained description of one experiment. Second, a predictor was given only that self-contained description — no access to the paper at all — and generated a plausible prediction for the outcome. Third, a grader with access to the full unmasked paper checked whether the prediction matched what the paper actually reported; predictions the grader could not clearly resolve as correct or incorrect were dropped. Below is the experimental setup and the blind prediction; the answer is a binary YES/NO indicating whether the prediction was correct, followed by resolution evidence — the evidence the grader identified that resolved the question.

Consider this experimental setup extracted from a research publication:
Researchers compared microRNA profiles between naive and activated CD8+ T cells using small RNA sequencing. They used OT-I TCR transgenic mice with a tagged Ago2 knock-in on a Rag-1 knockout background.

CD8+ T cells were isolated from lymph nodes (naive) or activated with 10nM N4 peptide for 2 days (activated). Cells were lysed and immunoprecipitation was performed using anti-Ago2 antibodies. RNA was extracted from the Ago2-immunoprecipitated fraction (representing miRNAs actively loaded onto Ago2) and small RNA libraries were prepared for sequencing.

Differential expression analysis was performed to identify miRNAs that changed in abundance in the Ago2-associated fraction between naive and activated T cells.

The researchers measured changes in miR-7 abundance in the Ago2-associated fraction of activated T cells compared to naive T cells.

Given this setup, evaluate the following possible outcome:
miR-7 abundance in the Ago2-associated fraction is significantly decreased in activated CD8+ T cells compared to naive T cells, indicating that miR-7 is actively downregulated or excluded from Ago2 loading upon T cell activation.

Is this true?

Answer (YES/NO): NO